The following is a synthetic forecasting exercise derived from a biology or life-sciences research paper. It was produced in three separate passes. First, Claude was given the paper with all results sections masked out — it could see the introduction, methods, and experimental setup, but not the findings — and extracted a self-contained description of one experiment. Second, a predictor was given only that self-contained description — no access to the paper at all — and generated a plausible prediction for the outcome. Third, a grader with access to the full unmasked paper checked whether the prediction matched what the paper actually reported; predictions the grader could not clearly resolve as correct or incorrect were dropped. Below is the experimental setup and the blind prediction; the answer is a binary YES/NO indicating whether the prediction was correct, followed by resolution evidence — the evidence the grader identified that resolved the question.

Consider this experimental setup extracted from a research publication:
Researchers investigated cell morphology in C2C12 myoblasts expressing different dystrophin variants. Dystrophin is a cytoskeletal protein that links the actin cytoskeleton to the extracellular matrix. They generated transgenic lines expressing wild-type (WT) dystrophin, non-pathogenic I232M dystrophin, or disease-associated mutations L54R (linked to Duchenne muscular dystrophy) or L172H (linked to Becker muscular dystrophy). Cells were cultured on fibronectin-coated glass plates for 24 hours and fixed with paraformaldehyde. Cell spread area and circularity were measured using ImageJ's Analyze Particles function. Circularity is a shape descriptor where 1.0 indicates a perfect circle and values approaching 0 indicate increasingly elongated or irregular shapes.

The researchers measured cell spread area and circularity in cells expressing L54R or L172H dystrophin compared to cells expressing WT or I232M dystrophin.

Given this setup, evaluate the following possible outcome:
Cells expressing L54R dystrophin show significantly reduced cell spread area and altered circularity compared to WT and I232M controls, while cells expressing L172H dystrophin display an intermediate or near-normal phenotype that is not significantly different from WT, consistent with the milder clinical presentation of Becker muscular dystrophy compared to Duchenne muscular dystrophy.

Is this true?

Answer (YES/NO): NO